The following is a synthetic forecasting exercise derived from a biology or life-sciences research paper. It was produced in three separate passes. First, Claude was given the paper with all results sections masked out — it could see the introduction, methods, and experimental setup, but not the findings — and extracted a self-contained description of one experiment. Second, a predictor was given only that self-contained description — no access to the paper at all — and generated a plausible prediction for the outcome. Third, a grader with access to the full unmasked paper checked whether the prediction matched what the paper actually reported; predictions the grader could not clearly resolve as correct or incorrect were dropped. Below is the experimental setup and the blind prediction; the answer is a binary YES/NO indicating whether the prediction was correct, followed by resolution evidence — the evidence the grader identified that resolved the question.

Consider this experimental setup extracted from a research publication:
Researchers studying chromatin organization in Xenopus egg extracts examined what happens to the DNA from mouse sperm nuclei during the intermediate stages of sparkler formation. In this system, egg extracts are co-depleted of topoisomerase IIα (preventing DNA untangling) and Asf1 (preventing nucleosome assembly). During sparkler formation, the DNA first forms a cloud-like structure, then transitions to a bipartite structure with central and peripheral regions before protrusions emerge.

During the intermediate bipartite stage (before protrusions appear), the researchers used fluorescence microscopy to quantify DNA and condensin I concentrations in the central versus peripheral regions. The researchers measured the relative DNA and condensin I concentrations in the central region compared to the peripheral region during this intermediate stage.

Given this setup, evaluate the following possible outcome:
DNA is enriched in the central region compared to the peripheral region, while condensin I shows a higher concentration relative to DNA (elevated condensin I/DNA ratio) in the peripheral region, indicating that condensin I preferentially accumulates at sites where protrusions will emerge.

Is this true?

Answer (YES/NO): NO